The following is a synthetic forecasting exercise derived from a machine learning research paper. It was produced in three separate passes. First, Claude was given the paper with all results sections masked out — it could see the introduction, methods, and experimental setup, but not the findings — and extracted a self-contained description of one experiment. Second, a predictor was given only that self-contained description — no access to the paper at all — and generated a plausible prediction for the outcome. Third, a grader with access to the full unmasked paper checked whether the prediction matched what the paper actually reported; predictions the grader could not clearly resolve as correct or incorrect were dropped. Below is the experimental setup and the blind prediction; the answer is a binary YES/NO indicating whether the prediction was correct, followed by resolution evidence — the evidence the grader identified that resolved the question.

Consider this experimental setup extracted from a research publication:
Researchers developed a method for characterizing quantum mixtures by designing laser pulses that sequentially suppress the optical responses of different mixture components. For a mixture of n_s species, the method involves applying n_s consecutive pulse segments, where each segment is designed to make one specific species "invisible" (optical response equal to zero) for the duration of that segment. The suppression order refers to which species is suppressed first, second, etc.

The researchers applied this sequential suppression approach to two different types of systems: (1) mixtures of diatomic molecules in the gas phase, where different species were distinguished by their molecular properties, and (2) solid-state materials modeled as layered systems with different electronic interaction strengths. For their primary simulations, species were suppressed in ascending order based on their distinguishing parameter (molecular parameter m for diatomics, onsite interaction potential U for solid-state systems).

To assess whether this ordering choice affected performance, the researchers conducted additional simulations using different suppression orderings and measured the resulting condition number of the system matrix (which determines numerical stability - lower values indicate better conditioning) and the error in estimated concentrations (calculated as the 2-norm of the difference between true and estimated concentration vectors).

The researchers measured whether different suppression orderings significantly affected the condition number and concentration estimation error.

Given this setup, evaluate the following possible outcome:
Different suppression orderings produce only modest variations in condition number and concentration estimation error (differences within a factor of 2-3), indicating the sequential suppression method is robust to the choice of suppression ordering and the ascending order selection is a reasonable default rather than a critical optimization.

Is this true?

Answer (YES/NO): YES